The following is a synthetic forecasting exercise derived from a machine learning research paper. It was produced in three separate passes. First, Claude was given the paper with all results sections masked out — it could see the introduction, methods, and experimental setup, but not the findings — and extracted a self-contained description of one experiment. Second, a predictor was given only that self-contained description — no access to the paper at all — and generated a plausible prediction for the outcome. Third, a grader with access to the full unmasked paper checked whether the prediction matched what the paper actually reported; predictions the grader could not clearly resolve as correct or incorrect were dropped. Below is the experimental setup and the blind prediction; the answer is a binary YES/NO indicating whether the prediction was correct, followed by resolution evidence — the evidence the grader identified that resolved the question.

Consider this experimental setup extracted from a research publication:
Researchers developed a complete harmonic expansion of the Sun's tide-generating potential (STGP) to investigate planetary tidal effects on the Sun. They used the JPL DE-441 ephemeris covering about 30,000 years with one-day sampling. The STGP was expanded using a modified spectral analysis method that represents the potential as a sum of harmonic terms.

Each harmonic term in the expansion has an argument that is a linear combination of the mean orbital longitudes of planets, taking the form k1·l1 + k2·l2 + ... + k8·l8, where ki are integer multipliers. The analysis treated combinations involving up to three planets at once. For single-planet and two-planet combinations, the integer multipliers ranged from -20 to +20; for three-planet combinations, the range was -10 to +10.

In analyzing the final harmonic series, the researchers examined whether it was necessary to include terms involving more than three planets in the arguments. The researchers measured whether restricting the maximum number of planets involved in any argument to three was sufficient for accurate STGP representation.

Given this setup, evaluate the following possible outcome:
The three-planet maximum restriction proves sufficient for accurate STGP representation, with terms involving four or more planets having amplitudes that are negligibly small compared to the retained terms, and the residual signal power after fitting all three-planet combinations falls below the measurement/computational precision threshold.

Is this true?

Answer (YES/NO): YES